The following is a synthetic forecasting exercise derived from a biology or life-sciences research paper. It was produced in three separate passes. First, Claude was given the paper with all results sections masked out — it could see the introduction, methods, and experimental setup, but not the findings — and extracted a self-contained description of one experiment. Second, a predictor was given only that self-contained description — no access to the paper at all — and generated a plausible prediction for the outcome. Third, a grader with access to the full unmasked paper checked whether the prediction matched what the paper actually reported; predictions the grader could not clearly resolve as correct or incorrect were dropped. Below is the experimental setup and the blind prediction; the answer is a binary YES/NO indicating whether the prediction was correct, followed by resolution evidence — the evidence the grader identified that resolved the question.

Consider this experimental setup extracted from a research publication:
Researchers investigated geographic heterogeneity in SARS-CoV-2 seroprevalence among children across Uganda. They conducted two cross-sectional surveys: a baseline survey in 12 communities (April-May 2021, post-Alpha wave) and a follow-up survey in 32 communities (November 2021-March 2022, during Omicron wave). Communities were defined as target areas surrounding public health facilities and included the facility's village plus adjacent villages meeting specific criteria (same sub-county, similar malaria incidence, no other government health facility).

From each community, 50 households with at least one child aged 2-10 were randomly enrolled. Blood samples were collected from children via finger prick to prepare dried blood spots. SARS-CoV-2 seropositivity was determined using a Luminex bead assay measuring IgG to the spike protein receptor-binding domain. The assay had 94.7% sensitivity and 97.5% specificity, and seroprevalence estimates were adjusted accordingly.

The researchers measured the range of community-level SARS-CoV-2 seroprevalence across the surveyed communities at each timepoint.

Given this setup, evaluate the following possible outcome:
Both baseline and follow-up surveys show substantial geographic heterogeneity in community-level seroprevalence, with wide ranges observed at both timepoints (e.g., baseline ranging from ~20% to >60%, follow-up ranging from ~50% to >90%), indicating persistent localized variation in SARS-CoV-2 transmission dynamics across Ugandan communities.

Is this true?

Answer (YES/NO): NO